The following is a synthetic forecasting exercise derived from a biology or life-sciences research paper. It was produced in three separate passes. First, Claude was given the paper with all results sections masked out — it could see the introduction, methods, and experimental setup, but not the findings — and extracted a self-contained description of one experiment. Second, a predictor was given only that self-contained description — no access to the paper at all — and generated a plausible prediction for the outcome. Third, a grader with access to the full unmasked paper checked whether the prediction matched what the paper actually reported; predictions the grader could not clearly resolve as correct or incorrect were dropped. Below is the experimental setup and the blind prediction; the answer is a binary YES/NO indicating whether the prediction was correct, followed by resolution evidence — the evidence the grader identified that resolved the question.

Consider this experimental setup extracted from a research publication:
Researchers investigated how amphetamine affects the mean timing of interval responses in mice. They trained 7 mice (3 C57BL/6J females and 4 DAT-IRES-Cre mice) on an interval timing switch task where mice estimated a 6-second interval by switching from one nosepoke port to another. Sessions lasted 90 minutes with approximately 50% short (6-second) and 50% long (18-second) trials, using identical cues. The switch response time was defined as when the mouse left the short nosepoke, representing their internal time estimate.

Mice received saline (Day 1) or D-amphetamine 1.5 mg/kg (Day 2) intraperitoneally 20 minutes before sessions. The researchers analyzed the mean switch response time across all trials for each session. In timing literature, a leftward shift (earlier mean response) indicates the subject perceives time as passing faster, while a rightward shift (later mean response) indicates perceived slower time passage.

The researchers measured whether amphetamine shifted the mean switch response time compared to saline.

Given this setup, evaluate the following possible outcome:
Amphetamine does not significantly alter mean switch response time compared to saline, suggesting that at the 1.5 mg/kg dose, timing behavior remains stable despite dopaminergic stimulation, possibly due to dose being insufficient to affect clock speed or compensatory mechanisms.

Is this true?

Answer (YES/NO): YES